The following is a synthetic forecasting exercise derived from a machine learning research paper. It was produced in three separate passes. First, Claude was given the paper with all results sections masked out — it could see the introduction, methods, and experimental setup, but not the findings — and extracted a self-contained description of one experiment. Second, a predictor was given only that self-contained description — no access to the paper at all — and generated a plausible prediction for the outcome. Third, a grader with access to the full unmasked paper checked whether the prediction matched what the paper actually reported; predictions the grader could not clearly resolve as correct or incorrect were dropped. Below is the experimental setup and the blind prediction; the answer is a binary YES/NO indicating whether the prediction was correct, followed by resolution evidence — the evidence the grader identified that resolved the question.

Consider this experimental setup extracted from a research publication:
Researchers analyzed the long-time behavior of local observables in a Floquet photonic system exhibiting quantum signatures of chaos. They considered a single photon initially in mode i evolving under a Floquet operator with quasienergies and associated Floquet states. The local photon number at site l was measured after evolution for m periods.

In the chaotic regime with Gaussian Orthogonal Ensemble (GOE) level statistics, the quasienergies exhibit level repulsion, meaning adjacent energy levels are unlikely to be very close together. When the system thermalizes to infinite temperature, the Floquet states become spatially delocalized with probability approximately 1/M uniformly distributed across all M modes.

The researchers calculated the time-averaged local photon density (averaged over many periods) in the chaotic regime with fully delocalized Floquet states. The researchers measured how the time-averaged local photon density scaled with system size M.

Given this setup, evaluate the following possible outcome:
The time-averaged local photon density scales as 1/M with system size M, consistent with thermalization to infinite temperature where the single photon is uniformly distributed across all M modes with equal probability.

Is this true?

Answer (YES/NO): YES